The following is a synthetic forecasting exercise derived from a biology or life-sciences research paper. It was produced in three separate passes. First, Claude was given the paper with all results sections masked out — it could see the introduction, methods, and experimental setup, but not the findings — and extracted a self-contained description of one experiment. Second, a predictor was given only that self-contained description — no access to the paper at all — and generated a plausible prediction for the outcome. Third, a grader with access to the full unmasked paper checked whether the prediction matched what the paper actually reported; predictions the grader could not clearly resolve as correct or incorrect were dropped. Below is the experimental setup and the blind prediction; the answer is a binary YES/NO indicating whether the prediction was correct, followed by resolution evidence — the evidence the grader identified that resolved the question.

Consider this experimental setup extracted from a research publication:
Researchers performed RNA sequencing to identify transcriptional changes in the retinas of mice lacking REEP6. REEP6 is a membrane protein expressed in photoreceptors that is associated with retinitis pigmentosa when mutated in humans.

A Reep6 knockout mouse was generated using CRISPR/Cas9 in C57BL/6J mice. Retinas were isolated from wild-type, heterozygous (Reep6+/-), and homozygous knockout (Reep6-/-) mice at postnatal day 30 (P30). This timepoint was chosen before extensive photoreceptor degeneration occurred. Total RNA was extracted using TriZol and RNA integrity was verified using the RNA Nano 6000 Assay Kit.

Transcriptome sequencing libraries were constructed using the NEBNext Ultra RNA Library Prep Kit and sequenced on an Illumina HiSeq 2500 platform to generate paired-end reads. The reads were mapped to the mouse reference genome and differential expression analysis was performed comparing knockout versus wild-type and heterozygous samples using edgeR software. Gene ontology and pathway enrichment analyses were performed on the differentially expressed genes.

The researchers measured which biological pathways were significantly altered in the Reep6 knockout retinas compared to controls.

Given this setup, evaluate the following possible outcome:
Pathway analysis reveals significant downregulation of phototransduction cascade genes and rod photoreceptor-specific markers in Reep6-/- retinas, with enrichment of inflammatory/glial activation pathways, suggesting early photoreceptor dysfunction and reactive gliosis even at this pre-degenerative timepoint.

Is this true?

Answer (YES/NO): NO